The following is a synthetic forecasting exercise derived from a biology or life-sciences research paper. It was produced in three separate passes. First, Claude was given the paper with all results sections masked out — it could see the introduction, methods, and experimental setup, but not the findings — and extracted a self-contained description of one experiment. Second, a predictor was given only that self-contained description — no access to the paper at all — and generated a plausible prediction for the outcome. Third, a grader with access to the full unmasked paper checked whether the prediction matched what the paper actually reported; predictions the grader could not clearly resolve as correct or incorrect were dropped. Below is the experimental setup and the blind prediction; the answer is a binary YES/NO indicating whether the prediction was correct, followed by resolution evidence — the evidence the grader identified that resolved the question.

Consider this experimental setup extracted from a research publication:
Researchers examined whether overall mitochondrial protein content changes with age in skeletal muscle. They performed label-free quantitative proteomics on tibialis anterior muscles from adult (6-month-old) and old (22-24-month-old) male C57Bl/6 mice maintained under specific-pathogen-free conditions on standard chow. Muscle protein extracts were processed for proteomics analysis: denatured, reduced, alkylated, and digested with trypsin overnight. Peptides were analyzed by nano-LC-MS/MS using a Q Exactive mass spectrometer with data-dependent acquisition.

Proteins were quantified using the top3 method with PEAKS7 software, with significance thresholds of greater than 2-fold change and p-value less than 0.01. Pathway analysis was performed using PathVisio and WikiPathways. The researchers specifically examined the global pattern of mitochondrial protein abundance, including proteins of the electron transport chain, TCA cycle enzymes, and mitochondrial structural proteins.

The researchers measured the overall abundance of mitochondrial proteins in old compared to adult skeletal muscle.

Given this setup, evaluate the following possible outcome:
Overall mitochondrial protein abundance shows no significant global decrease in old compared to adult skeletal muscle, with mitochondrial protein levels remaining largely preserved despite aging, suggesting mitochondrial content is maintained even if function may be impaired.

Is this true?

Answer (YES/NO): NO